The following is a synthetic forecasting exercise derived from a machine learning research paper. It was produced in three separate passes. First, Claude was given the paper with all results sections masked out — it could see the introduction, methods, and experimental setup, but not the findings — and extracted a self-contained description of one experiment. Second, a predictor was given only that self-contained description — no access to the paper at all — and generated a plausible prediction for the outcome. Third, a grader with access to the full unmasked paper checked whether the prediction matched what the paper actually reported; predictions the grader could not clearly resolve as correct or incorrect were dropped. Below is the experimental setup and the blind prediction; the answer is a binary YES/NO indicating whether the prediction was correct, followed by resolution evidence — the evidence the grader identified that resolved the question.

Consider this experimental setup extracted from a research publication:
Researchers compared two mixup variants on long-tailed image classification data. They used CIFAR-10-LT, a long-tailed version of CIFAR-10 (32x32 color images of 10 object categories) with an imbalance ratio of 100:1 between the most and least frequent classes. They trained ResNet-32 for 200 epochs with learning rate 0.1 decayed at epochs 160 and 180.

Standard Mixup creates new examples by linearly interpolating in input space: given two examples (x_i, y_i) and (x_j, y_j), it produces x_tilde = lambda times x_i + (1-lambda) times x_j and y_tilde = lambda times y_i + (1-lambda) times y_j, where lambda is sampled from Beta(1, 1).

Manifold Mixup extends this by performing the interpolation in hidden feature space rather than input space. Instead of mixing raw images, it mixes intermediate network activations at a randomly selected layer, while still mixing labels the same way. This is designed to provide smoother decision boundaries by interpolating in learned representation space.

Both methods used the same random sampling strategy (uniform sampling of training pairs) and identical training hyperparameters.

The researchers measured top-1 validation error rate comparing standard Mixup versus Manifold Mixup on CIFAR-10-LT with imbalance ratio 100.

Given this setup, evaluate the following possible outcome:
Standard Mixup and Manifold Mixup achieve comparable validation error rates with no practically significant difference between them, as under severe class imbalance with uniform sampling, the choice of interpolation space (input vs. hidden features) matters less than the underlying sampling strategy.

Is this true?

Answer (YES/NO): NO